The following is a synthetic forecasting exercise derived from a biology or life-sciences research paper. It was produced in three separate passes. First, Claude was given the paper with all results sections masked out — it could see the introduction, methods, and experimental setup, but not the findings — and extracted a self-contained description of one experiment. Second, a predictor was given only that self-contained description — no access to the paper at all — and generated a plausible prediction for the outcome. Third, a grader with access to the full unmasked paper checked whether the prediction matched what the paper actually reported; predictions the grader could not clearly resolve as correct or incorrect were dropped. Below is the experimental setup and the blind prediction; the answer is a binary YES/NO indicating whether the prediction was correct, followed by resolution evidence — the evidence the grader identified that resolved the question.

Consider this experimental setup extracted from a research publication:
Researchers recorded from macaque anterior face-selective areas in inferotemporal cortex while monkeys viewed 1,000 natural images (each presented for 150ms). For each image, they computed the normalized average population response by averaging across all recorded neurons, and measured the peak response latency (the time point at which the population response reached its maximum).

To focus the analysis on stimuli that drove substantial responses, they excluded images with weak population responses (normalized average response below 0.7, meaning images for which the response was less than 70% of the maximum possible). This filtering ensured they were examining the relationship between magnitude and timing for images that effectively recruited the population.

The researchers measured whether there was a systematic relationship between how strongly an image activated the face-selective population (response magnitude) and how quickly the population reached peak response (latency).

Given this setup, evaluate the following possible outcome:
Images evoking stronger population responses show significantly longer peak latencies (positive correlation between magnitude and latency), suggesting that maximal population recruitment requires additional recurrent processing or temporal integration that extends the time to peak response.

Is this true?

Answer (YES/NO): NO